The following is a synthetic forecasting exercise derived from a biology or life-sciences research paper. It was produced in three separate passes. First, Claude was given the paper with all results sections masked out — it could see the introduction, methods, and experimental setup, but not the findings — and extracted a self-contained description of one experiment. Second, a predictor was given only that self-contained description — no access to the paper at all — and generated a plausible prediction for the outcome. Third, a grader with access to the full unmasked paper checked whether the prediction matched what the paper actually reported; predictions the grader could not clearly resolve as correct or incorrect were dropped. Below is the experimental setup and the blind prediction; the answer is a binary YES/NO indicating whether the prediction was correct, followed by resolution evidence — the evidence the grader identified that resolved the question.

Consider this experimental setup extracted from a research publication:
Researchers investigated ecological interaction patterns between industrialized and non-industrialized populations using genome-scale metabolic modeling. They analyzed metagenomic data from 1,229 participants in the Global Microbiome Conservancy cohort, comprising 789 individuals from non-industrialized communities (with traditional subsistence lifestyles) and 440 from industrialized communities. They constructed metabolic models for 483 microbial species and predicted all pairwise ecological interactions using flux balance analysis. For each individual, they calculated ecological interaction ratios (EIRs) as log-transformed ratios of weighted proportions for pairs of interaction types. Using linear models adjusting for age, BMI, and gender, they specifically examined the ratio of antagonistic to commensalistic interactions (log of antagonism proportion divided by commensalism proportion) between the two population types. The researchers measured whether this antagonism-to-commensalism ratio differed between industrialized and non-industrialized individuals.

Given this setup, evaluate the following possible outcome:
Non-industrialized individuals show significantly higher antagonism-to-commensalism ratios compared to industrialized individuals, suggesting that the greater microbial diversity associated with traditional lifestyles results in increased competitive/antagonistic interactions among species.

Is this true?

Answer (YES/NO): NO